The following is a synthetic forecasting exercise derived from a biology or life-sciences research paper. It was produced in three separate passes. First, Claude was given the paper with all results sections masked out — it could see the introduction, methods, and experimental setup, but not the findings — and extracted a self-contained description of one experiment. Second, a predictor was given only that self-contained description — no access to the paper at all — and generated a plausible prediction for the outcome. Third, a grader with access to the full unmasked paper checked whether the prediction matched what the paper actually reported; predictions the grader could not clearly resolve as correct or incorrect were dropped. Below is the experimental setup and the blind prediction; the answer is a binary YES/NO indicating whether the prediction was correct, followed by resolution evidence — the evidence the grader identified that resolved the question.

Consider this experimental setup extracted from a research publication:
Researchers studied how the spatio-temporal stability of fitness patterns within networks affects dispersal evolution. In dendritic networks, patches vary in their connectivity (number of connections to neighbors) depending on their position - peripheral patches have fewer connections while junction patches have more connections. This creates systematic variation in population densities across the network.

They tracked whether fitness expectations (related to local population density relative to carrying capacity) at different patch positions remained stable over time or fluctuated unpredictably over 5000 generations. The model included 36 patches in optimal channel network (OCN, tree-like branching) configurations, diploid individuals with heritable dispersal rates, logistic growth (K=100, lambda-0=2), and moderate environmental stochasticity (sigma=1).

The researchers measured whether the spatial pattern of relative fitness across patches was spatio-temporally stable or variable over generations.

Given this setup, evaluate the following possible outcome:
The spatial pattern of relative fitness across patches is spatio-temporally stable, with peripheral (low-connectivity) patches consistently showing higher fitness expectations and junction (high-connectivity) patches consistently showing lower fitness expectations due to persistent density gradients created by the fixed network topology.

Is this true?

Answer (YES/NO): YES